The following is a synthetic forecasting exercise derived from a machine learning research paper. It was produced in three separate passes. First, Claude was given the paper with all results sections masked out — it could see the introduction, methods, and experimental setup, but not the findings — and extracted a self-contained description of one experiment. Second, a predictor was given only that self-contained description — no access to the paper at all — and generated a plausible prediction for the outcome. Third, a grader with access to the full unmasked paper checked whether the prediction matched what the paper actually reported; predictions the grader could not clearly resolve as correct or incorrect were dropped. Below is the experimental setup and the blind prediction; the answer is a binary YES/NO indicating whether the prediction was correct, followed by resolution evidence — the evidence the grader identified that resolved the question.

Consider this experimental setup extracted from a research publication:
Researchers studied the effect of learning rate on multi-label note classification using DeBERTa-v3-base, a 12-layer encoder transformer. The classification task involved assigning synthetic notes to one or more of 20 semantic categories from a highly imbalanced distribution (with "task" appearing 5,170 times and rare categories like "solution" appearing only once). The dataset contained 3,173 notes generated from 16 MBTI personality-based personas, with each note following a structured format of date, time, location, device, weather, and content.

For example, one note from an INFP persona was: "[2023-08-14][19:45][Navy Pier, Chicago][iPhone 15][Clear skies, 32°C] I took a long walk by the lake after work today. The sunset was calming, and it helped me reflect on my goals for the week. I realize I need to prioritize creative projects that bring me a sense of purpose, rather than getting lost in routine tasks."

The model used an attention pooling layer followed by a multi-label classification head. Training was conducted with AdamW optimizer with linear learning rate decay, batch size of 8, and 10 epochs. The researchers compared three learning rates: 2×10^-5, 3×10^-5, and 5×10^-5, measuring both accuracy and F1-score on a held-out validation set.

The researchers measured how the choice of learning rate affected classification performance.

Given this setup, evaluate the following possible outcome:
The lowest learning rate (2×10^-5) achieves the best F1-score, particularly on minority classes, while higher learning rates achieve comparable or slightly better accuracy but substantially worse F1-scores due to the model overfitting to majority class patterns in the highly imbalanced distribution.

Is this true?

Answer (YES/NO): NO